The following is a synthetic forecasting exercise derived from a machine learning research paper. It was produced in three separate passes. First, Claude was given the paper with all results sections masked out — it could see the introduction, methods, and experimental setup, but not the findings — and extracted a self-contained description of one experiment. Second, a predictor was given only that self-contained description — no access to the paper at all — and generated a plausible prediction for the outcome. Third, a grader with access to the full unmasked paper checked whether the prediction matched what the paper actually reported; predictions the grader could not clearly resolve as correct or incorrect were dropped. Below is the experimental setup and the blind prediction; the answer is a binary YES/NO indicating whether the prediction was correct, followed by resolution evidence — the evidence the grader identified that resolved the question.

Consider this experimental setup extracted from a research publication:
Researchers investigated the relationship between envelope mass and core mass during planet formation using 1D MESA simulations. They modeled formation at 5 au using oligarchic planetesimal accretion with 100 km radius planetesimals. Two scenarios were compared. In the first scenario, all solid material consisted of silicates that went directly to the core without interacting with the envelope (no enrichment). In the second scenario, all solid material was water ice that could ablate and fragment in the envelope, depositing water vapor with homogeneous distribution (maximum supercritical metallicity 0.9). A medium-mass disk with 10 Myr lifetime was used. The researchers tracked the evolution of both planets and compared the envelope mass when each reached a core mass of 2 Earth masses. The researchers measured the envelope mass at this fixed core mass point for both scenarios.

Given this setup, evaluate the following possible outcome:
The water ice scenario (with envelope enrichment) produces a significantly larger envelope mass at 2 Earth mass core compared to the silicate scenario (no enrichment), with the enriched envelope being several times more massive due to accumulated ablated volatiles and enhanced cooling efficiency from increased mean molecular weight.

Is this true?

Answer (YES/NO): NO